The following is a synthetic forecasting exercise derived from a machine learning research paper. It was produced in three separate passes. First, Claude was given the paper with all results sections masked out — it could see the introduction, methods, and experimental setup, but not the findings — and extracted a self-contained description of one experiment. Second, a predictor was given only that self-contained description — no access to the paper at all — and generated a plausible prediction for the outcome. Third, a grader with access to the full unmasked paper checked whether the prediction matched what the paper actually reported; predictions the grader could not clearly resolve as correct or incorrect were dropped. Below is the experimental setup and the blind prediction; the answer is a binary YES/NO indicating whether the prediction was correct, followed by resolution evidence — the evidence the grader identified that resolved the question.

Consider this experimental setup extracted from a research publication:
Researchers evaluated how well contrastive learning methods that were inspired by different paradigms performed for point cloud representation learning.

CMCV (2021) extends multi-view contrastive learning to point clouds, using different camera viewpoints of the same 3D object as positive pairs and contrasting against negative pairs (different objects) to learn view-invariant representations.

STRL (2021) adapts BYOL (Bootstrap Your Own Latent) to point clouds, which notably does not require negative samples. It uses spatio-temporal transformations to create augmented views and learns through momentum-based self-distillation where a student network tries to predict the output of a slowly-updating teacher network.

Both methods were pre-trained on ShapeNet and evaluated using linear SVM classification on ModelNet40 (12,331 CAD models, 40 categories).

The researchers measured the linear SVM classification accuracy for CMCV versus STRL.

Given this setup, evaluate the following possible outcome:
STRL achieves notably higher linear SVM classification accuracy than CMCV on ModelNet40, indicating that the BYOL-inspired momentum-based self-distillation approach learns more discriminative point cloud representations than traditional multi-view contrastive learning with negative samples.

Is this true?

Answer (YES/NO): NO